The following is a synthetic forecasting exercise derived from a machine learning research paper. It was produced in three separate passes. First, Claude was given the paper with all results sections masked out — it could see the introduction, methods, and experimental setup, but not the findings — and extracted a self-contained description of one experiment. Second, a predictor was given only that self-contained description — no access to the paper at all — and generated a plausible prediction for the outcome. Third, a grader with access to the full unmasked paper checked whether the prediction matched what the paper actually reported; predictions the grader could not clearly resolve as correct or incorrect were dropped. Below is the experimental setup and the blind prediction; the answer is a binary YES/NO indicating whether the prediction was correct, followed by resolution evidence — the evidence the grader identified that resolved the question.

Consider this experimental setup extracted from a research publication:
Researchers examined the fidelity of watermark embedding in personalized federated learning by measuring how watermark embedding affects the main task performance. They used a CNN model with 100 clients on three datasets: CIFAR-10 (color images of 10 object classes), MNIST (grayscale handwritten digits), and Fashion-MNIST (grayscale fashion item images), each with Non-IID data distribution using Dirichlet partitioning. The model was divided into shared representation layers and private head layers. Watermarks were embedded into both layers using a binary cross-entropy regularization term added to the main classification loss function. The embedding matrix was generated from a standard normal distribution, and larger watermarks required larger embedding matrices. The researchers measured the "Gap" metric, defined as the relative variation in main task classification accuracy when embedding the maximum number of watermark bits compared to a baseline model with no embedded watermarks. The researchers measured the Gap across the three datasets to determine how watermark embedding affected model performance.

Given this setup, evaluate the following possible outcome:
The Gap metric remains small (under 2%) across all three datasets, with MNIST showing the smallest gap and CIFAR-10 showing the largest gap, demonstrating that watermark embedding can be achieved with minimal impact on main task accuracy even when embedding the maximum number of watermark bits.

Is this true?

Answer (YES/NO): NO